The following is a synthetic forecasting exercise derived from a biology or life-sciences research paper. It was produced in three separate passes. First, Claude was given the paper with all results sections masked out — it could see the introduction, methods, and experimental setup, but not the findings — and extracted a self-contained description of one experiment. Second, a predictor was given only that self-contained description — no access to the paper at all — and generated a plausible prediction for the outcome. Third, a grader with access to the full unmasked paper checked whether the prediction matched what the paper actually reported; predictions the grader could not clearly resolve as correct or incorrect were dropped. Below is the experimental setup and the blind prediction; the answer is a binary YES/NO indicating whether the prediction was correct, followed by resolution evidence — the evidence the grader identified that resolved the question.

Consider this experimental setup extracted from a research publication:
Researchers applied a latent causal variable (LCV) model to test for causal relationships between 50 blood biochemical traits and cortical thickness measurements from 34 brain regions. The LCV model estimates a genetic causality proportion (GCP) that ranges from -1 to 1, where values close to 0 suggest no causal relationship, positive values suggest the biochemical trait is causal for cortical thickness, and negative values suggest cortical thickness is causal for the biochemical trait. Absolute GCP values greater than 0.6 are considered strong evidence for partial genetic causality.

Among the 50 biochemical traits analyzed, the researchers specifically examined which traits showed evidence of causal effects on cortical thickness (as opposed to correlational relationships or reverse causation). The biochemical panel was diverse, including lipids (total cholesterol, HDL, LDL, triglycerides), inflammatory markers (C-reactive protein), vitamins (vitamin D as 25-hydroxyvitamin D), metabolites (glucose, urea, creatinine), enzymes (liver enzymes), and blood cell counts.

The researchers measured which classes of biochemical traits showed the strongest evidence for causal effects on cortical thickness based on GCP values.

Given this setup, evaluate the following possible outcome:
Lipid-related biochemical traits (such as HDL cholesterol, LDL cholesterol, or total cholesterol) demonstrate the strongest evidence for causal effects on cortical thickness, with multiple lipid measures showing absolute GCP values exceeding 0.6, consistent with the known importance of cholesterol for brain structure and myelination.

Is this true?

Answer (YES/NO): NO